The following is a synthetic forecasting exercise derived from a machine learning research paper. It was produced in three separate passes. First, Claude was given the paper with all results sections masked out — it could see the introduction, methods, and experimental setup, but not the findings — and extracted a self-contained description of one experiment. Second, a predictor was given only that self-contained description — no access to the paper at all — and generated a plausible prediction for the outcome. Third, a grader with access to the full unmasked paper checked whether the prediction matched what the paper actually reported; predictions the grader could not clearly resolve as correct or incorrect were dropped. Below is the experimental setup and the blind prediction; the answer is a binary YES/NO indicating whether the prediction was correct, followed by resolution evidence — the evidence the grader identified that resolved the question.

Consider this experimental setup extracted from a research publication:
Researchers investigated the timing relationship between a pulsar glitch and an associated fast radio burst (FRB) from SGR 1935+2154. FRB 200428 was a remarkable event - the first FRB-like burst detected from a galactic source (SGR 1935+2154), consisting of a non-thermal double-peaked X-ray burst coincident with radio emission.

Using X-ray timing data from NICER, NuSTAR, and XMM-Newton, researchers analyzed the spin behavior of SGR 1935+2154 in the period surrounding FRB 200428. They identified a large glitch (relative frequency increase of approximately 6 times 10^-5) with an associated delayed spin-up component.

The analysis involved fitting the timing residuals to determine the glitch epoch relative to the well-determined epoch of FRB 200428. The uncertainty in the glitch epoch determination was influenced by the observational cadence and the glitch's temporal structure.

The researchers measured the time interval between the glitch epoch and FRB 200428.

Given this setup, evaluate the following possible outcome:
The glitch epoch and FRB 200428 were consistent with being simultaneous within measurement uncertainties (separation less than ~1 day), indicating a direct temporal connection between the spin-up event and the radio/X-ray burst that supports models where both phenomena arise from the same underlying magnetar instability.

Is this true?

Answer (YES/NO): NO